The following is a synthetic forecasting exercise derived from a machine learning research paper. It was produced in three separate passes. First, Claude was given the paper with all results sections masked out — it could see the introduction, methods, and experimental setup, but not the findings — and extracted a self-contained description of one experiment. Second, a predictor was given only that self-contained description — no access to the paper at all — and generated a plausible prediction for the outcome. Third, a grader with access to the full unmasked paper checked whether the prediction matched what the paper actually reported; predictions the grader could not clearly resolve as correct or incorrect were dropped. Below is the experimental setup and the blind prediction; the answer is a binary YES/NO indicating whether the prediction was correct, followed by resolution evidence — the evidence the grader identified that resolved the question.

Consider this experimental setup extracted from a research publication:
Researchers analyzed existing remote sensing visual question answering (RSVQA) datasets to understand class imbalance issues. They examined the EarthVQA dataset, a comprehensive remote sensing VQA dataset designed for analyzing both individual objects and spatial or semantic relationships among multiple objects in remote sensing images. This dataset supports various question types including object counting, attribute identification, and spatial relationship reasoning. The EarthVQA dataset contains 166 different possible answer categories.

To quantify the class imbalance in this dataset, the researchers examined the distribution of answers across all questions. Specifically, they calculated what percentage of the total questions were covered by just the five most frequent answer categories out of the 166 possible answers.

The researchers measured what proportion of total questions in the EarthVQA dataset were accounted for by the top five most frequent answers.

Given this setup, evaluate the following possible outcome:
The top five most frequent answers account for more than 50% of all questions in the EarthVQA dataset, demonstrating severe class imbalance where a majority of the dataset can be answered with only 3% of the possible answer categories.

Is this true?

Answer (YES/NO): YES